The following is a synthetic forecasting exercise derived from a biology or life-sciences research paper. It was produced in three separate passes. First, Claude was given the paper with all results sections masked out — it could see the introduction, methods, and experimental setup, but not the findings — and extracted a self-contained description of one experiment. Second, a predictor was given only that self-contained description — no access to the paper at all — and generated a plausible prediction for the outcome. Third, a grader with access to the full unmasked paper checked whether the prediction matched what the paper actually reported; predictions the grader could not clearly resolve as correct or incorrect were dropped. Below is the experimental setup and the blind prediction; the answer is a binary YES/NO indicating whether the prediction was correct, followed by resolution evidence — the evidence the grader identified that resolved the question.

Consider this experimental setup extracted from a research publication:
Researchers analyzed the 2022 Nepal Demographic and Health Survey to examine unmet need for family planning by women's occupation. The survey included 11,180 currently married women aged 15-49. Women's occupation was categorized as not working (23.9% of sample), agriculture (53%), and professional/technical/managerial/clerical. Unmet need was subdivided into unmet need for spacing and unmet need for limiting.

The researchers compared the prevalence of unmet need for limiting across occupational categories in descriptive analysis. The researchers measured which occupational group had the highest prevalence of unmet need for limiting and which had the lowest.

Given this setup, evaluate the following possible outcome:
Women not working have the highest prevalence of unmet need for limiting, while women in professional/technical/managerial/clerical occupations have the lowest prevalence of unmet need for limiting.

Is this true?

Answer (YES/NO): NO